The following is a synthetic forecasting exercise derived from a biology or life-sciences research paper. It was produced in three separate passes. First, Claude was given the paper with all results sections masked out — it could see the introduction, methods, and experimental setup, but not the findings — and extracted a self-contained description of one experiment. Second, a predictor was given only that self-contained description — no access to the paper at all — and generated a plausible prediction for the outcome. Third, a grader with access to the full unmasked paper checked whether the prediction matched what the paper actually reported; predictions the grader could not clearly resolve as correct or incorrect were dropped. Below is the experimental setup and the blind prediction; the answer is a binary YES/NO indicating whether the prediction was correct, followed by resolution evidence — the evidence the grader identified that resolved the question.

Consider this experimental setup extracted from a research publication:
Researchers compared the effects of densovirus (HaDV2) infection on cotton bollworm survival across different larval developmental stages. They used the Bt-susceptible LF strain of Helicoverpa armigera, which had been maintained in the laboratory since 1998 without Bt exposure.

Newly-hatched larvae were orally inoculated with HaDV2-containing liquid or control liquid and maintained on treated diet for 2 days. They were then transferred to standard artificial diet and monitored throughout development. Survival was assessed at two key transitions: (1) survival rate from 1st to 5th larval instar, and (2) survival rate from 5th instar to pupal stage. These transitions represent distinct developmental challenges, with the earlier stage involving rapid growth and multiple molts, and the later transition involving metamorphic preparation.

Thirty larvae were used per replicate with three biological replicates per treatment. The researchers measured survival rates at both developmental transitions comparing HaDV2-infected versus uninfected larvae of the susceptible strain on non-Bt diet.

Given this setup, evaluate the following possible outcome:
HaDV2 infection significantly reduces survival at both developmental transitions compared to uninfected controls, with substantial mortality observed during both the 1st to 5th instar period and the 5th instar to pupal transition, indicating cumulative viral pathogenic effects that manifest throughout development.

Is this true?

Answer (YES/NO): NO